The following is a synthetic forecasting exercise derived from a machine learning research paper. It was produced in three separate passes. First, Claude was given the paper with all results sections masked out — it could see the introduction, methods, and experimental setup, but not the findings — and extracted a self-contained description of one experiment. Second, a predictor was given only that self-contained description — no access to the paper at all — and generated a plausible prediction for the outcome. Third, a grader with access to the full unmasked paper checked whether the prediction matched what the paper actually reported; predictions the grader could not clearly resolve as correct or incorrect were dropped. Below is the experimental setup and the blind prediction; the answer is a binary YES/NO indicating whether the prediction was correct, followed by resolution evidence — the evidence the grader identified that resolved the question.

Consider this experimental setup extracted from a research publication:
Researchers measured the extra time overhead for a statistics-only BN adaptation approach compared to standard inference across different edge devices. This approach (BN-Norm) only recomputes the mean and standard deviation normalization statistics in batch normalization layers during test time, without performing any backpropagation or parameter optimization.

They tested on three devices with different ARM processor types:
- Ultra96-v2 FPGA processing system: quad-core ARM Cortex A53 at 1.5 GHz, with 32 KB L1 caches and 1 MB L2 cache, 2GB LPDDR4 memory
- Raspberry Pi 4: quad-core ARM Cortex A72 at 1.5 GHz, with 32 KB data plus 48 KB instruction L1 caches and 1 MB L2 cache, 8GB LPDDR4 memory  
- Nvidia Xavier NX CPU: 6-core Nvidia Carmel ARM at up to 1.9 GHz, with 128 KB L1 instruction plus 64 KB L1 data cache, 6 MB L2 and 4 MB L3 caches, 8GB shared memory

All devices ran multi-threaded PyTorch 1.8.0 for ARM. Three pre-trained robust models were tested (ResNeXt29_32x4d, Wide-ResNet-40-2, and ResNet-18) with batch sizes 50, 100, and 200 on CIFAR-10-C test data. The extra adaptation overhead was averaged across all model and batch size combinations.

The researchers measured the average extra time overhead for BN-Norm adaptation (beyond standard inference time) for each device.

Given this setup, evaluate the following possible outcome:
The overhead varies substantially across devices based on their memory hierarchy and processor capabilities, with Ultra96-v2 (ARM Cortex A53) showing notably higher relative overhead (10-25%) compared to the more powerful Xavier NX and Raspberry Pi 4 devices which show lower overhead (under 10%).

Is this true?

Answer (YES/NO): NO